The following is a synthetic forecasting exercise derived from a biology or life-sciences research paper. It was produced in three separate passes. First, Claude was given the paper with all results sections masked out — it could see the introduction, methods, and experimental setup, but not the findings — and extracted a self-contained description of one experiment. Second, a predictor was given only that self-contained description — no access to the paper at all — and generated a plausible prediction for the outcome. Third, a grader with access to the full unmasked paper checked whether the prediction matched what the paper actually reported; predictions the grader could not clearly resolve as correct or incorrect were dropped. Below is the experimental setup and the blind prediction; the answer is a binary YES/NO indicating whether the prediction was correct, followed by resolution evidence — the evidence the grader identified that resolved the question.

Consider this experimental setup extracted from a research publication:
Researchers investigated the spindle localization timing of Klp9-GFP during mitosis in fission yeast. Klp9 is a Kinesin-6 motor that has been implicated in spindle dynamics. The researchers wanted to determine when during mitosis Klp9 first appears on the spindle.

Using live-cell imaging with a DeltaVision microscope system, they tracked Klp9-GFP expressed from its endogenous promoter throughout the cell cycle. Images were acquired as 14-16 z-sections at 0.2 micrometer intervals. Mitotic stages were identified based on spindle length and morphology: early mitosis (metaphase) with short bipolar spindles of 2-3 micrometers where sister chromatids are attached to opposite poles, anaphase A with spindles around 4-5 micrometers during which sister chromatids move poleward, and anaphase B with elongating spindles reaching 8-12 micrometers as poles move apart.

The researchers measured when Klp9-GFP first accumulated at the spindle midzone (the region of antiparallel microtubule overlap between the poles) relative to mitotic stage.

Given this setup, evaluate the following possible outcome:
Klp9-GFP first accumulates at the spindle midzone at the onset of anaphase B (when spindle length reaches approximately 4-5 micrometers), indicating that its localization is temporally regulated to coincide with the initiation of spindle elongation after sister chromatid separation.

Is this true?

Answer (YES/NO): NO